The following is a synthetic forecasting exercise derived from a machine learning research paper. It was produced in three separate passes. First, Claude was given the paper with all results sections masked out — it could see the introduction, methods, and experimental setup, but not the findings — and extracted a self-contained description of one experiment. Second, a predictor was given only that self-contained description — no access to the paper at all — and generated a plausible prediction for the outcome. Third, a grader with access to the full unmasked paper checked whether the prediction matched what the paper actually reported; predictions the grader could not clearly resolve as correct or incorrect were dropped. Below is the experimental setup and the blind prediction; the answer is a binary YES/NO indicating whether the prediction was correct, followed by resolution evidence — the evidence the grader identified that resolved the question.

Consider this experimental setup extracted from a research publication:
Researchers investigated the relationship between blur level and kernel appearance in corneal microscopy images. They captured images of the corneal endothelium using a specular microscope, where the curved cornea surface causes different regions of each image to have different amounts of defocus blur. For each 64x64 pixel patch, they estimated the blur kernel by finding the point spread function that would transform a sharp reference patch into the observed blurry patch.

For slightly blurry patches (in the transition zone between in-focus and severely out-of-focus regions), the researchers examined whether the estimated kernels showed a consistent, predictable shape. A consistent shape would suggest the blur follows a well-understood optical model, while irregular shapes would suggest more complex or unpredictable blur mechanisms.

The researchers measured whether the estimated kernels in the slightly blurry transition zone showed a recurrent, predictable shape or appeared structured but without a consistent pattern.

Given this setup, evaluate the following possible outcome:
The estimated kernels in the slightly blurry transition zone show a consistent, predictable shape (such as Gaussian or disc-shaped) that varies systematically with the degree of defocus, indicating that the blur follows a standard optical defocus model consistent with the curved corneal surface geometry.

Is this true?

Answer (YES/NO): NO